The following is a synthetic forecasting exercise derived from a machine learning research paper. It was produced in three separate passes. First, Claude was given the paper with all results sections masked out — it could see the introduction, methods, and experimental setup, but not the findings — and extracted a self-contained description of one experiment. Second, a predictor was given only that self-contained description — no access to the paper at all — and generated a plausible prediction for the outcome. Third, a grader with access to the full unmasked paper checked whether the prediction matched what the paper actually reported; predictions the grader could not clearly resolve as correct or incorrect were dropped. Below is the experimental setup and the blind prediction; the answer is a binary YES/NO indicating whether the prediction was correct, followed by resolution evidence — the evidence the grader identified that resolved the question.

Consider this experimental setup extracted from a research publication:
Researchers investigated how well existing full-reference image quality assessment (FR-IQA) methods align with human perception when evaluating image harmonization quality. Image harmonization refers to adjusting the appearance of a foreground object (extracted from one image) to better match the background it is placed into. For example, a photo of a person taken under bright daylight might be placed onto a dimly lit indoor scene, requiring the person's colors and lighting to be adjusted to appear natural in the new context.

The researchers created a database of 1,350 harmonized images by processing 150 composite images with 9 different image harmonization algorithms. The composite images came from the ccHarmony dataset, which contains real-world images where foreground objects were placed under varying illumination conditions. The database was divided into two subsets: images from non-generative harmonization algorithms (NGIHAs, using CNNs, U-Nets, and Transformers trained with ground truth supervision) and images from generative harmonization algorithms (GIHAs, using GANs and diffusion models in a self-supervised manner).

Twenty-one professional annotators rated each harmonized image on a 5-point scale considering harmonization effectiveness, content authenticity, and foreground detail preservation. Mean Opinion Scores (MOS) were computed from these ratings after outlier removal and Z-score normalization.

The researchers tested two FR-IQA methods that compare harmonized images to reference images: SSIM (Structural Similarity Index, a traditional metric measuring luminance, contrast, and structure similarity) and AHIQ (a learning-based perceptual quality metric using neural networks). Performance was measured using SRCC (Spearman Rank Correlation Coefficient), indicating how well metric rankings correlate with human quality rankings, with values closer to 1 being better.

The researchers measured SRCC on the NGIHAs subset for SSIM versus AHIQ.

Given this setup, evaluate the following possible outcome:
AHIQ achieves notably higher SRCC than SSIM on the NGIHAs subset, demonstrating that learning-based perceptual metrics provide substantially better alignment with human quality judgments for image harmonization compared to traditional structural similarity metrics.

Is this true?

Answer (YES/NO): YES